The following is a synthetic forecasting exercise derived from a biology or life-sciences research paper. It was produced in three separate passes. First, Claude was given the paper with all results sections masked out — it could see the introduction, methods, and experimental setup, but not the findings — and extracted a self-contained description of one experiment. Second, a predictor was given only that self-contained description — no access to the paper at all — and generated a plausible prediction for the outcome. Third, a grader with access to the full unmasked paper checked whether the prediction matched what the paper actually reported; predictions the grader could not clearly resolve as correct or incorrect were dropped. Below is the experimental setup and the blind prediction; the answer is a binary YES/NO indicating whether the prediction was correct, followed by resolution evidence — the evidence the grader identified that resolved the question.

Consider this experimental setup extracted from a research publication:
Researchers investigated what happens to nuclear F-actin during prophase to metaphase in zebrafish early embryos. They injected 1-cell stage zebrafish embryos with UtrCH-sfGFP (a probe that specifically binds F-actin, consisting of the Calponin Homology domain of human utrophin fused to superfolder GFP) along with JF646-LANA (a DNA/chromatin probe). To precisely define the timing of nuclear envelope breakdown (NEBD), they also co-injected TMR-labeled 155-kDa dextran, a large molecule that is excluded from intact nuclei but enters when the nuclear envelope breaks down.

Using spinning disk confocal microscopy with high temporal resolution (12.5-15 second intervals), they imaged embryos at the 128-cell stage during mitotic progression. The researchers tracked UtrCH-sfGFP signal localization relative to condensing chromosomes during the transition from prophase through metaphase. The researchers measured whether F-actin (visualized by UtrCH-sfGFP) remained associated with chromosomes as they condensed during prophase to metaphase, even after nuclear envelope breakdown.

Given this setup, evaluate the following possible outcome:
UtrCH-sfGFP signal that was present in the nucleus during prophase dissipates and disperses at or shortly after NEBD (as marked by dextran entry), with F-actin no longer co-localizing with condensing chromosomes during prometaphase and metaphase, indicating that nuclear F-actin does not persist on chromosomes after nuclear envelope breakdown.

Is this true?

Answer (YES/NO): NO